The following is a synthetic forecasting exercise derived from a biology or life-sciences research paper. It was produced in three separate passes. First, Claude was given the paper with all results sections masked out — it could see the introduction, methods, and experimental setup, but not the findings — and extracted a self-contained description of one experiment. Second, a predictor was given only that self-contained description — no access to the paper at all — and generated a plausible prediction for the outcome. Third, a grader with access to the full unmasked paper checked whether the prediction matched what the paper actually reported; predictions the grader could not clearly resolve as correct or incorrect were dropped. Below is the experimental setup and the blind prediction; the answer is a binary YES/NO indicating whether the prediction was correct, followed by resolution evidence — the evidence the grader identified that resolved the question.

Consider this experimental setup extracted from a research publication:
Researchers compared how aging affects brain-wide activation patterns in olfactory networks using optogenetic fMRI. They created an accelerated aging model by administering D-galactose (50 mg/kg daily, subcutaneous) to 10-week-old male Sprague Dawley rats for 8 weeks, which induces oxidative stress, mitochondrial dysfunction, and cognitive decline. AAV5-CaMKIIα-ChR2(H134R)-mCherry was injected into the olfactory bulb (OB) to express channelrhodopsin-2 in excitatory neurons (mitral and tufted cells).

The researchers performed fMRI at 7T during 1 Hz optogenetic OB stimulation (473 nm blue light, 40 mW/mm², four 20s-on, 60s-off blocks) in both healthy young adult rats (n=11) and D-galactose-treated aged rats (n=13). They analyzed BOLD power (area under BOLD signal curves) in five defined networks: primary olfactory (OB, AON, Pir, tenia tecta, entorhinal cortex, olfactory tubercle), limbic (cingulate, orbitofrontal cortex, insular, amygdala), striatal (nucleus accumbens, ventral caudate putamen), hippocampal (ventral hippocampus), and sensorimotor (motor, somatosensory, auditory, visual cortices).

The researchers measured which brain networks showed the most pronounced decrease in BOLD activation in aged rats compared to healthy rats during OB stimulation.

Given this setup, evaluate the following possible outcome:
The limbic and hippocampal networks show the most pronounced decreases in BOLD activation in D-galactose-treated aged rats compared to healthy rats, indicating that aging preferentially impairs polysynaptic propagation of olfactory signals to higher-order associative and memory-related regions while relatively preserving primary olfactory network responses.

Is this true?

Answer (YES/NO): NO